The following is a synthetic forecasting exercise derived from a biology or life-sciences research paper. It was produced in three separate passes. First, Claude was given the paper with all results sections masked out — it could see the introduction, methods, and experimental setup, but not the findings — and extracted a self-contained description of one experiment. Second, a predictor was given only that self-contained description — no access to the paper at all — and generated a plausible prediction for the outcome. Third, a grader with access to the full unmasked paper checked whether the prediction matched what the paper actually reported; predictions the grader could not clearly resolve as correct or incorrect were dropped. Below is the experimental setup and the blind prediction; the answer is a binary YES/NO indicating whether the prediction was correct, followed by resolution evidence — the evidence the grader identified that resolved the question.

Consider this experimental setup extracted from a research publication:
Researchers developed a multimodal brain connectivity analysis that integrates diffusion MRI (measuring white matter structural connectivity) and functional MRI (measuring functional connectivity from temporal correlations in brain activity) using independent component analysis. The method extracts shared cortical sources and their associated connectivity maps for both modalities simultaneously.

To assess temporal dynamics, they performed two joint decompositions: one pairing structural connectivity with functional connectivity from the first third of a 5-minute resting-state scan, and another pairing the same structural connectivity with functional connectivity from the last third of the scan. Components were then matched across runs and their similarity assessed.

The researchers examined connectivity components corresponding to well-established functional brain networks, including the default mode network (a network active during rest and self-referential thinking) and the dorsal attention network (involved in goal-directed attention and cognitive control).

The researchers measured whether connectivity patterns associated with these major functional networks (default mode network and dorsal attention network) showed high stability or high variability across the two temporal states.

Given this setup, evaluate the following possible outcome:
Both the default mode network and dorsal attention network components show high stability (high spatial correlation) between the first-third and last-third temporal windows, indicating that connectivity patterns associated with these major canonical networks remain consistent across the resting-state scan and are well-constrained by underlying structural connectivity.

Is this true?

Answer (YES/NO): YES